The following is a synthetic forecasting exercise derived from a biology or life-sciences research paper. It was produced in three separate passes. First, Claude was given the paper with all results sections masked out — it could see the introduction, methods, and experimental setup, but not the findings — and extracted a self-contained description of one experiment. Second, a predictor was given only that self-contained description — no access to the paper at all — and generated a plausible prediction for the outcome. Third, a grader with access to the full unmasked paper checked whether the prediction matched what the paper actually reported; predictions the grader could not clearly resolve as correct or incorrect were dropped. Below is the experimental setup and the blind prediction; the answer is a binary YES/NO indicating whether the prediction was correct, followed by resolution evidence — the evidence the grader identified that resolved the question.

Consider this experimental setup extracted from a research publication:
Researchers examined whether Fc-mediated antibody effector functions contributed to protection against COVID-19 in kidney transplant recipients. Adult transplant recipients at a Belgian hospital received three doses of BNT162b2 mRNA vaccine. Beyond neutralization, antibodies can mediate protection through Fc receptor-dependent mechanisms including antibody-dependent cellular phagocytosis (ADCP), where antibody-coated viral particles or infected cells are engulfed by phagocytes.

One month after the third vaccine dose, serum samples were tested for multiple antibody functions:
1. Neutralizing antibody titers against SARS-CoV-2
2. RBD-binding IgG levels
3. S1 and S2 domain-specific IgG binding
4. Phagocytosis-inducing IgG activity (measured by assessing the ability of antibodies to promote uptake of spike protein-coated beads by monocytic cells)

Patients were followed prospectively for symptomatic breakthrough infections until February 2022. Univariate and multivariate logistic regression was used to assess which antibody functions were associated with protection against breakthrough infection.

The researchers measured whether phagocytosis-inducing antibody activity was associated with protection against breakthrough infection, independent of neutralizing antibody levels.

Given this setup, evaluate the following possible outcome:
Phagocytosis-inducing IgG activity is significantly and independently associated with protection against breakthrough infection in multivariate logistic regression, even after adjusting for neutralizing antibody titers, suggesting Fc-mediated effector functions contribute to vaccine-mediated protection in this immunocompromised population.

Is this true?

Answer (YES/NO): NO